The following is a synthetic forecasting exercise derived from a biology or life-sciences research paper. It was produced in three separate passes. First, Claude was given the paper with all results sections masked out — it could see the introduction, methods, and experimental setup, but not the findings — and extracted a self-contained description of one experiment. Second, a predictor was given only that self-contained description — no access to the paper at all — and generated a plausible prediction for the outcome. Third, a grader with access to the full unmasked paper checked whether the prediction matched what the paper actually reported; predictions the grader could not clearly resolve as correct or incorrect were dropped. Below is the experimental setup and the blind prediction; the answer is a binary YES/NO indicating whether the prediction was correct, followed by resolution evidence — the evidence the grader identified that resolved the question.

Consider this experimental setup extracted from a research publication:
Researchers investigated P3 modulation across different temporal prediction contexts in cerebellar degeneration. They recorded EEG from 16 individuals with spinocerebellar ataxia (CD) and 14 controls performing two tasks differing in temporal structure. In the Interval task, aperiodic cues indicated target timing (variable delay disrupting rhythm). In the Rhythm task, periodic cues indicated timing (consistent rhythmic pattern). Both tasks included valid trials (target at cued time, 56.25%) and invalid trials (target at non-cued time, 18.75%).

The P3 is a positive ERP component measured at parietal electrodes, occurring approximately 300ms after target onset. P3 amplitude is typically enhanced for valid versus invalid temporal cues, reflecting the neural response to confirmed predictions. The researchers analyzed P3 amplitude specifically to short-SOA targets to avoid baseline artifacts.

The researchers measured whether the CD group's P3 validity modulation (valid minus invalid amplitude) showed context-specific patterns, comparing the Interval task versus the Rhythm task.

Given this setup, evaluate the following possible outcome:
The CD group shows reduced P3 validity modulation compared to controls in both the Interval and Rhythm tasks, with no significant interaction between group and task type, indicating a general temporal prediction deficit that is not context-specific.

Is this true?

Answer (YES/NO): NO